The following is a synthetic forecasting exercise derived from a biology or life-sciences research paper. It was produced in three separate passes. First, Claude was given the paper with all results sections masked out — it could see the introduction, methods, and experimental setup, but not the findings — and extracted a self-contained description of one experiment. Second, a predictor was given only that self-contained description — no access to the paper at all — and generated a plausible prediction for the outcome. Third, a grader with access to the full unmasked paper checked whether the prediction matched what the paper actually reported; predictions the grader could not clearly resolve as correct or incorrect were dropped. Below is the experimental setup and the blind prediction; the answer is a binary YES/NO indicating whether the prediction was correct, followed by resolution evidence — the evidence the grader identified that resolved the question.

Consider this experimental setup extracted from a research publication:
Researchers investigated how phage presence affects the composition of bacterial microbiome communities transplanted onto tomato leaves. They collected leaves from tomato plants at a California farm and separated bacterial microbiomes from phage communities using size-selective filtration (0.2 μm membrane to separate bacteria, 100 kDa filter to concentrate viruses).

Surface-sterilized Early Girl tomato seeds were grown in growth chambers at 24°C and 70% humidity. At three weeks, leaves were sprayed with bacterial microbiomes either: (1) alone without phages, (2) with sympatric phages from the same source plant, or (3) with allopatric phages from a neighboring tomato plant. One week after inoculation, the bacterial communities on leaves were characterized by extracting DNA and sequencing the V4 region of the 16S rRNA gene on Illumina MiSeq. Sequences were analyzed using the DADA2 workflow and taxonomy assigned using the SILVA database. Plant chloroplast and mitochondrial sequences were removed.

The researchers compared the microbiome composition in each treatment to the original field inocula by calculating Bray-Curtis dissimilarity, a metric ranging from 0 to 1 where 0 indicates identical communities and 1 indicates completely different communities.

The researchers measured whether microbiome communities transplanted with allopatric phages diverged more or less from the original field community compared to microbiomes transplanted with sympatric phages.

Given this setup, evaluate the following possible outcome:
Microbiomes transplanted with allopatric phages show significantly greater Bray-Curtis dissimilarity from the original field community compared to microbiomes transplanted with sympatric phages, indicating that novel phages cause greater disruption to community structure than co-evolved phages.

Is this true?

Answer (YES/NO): NO